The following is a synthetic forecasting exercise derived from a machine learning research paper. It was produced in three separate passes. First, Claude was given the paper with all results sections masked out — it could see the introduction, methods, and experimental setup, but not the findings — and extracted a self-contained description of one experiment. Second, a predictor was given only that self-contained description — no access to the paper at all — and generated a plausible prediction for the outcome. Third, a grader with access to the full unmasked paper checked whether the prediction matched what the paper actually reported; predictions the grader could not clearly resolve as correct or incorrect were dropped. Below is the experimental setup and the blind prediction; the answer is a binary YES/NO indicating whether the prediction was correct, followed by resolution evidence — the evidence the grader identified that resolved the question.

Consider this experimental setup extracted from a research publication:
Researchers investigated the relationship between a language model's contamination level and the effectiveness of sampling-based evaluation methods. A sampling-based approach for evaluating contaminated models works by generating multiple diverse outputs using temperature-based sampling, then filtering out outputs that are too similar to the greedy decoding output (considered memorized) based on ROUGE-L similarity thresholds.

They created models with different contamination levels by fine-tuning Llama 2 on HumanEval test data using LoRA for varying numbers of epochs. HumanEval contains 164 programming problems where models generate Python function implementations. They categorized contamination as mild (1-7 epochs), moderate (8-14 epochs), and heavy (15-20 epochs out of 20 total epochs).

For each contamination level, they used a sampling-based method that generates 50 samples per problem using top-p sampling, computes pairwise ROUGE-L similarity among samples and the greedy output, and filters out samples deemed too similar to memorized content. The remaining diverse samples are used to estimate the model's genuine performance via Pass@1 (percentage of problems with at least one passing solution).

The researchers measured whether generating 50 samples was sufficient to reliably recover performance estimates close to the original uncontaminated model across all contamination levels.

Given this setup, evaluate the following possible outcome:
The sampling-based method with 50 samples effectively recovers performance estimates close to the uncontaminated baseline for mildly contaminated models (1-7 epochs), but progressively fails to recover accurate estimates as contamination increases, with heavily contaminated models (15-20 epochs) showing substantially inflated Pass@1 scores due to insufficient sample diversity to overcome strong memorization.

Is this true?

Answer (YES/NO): NO